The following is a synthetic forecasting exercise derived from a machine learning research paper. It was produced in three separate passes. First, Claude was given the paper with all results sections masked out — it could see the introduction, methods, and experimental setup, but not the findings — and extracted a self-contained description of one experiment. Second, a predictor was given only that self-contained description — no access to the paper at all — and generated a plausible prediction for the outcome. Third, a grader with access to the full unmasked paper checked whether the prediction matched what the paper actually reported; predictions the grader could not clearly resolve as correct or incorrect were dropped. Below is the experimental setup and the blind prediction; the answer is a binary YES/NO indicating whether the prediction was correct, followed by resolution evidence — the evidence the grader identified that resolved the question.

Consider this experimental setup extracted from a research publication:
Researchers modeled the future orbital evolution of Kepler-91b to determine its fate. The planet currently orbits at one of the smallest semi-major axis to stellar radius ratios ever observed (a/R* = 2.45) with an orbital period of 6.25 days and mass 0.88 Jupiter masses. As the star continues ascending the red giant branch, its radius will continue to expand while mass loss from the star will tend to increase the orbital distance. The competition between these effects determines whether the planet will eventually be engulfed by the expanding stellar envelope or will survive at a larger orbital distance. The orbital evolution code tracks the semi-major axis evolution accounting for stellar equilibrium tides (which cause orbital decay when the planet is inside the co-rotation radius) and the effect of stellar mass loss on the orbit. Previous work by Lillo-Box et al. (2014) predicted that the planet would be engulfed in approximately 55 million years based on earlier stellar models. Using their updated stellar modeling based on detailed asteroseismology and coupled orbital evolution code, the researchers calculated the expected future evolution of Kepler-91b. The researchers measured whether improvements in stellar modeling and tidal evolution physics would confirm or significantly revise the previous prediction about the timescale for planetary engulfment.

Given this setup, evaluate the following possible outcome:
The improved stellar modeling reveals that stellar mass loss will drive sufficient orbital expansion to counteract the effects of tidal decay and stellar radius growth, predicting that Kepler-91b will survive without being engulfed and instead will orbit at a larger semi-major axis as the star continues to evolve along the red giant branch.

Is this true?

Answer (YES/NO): NO